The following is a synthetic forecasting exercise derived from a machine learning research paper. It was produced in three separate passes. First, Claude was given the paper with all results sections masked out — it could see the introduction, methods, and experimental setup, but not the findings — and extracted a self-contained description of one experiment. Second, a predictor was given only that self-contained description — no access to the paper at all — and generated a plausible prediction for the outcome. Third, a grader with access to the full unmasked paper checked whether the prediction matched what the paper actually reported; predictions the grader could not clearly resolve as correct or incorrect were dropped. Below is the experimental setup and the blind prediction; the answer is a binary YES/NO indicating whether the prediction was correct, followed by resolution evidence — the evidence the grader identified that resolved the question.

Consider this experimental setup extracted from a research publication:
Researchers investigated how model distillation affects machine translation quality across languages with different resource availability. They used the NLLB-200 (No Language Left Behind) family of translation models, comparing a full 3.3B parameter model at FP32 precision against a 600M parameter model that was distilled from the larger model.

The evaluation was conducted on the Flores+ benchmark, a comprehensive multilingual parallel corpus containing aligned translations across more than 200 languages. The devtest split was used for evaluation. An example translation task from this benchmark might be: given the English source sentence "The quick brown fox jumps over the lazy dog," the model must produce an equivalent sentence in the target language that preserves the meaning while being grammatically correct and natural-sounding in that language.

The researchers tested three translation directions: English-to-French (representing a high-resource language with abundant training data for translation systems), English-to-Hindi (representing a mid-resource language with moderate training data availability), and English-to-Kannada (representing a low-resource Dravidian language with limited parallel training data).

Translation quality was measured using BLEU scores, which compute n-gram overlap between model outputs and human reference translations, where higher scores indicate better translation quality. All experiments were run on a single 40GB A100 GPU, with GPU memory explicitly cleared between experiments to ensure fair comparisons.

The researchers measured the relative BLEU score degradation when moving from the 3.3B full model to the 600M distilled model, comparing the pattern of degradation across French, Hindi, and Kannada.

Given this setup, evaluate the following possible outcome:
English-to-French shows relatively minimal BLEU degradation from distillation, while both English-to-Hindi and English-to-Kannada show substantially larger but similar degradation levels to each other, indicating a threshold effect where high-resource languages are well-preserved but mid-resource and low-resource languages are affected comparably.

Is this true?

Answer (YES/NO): NO